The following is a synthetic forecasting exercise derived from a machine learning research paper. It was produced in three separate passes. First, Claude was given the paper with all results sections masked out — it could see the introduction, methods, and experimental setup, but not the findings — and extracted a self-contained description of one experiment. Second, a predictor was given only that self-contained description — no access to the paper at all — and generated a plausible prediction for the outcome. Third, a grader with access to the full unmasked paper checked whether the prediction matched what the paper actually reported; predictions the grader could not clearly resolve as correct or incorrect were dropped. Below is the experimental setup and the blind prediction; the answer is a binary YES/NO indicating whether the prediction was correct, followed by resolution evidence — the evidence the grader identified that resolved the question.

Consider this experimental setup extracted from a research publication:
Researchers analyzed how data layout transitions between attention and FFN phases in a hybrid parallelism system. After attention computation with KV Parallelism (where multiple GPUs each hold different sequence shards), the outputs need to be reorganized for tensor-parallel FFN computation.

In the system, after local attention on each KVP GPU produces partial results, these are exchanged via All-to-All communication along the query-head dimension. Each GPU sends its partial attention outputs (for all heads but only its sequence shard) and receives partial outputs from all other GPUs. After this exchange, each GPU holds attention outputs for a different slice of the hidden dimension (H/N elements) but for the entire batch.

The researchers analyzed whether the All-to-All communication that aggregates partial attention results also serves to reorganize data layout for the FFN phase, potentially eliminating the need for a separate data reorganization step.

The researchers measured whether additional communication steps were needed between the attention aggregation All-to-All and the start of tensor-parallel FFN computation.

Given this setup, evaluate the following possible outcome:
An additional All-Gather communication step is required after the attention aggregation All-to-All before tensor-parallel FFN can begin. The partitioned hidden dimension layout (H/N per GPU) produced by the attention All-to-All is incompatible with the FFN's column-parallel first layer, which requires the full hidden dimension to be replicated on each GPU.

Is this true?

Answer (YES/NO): NO